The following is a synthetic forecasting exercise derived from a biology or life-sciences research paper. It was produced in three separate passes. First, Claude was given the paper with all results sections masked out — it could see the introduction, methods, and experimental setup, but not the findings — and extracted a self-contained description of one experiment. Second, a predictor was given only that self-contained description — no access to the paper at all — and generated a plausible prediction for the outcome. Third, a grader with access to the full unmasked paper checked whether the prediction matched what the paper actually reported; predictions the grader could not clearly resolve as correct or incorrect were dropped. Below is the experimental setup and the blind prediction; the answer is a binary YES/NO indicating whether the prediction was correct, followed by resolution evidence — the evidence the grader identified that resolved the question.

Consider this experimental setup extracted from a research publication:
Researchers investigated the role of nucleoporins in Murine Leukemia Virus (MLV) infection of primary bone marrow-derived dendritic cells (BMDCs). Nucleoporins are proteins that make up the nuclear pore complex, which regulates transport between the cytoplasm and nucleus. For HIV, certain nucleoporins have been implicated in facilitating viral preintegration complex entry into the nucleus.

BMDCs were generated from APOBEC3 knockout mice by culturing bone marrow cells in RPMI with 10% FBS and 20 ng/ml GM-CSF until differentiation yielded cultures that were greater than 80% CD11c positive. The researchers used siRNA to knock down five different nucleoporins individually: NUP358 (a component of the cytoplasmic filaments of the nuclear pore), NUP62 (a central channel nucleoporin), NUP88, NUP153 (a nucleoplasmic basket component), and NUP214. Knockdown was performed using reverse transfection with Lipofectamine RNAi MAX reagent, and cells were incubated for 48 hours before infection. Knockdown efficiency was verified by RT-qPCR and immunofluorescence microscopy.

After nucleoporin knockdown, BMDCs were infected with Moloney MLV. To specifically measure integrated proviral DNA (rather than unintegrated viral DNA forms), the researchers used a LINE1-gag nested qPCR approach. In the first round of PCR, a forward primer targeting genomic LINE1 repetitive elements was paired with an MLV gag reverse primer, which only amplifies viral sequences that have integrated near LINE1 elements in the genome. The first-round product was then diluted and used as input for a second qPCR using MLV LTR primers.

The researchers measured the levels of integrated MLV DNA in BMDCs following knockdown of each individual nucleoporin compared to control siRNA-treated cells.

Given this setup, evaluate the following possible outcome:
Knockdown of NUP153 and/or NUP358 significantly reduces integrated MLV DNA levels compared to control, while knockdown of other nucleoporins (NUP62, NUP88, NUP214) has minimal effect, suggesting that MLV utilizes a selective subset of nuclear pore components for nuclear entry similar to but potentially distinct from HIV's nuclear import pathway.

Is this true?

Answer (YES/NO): NO